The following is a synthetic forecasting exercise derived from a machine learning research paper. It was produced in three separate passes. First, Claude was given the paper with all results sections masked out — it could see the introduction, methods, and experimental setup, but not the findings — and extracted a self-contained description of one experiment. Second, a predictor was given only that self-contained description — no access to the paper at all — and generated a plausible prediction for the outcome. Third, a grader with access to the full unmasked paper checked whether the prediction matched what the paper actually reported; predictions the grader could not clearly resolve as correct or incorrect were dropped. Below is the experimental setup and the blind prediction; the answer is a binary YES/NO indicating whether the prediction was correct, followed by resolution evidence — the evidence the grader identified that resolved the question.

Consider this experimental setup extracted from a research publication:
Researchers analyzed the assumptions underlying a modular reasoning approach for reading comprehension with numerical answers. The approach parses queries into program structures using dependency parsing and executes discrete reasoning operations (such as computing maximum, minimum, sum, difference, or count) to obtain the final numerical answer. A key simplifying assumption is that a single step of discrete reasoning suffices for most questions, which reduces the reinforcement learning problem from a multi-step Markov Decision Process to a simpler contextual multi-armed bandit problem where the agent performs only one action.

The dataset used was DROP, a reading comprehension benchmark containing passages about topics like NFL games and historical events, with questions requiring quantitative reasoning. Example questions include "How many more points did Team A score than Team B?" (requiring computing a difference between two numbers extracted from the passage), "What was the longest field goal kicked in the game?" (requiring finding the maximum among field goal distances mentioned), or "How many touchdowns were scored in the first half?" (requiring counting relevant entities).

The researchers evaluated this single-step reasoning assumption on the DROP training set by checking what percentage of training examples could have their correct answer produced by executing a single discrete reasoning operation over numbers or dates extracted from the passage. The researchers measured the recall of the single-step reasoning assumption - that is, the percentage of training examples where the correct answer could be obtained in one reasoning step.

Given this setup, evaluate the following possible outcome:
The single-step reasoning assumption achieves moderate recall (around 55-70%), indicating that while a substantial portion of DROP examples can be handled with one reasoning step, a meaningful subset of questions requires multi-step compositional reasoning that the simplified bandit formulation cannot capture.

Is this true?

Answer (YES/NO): NO